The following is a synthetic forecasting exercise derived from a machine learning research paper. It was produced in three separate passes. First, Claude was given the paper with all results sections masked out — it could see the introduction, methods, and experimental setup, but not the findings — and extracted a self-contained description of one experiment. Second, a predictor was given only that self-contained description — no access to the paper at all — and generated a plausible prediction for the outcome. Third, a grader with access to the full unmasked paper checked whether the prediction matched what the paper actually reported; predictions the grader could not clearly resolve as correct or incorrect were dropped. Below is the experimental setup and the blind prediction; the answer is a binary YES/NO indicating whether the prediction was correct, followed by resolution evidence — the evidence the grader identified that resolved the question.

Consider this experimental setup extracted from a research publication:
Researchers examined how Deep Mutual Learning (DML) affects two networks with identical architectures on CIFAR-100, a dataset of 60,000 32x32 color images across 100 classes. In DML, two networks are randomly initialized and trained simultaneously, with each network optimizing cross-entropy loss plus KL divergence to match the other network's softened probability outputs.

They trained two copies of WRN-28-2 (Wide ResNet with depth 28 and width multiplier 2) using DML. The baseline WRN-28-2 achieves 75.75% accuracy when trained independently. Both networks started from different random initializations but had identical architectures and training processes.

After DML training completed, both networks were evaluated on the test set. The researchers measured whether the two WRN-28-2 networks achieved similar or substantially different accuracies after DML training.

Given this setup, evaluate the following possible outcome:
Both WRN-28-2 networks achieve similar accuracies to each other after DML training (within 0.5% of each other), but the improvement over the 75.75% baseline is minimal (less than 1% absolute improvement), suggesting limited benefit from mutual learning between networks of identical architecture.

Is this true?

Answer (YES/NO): NO